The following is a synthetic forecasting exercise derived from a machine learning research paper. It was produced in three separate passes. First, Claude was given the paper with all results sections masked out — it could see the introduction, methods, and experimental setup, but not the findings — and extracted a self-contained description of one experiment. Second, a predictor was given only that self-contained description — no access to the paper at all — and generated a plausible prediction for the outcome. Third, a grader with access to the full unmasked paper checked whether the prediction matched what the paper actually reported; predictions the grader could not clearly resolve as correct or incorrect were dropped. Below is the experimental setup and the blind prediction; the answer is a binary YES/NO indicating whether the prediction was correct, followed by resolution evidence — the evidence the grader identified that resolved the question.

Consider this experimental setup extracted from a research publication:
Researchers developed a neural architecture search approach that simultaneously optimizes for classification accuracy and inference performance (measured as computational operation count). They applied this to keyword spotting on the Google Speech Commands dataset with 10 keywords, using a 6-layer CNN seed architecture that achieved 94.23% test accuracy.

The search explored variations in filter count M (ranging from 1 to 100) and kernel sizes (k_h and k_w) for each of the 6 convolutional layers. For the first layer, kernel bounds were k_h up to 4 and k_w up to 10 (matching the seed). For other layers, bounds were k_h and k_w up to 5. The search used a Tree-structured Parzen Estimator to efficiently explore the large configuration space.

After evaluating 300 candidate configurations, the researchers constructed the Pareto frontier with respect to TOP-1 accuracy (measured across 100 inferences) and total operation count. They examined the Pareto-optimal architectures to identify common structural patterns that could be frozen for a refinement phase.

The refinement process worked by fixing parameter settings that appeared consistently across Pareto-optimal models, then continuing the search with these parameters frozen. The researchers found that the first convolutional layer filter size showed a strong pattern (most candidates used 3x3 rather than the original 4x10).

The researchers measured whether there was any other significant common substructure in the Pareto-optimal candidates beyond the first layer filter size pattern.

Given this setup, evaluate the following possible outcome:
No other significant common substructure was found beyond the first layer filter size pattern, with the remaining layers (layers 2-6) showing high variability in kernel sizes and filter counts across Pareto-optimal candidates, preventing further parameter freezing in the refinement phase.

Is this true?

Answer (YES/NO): YES